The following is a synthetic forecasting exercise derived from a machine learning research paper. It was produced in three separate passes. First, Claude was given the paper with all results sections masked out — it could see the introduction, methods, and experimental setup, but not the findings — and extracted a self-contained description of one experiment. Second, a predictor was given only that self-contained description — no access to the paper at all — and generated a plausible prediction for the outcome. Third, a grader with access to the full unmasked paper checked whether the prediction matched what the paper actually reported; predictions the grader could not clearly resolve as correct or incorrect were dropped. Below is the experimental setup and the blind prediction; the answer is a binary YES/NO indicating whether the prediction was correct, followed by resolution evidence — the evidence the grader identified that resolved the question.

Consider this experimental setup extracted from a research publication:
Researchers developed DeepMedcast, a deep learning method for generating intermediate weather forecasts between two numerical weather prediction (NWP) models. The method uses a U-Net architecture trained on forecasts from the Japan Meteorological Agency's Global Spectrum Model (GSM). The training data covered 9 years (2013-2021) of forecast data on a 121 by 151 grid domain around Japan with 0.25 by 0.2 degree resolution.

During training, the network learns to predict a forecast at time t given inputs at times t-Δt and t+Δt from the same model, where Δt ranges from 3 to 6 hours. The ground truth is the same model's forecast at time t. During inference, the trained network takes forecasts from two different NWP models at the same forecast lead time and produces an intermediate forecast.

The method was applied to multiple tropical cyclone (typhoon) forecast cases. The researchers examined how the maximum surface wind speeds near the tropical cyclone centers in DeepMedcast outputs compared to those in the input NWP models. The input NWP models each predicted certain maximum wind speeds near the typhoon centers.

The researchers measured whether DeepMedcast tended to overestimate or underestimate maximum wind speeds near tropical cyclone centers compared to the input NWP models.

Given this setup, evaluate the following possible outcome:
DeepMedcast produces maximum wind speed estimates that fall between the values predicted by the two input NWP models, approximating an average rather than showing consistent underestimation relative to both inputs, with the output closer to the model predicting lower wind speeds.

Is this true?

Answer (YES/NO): NO